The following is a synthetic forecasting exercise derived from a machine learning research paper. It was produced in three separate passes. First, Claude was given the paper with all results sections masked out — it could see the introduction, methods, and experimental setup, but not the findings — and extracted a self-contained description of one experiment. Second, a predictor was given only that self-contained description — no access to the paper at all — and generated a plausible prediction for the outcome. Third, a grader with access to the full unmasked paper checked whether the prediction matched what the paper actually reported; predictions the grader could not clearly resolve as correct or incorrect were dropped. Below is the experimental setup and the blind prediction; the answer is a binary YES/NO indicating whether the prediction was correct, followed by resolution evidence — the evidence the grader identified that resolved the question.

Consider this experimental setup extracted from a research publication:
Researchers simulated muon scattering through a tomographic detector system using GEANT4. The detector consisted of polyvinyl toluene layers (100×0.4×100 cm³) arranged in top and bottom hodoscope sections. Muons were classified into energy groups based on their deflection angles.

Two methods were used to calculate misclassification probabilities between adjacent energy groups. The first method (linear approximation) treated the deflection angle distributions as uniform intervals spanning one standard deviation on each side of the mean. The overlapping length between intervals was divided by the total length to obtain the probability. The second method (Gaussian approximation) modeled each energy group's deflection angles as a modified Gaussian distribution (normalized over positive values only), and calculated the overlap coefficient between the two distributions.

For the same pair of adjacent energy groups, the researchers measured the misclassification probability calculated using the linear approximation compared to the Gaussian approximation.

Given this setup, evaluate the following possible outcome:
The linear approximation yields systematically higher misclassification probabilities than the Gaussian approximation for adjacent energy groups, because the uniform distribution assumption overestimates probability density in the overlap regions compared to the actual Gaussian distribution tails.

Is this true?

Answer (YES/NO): NO